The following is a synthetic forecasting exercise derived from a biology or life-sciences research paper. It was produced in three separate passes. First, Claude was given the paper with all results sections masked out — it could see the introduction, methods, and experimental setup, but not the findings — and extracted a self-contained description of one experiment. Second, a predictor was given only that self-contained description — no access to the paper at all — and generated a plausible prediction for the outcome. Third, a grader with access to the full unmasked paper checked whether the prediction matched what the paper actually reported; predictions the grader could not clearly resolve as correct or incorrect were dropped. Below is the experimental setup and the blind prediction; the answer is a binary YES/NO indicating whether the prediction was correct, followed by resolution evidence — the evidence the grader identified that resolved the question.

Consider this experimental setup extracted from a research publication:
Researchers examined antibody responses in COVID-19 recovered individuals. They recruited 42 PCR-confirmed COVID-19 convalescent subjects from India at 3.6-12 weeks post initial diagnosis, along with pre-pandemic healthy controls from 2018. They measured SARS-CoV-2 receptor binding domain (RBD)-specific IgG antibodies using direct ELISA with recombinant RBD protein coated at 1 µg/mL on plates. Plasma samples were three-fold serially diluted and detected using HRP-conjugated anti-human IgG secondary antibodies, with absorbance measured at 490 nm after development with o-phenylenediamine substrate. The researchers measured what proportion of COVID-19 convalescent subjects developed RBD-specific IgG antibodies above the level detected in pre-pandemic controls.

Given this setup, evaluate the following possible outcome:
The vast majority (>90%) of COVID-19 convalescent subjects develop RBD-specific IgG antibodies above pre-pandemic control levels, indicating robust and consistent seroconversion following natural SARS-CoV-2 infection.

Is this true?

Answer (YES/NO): YES